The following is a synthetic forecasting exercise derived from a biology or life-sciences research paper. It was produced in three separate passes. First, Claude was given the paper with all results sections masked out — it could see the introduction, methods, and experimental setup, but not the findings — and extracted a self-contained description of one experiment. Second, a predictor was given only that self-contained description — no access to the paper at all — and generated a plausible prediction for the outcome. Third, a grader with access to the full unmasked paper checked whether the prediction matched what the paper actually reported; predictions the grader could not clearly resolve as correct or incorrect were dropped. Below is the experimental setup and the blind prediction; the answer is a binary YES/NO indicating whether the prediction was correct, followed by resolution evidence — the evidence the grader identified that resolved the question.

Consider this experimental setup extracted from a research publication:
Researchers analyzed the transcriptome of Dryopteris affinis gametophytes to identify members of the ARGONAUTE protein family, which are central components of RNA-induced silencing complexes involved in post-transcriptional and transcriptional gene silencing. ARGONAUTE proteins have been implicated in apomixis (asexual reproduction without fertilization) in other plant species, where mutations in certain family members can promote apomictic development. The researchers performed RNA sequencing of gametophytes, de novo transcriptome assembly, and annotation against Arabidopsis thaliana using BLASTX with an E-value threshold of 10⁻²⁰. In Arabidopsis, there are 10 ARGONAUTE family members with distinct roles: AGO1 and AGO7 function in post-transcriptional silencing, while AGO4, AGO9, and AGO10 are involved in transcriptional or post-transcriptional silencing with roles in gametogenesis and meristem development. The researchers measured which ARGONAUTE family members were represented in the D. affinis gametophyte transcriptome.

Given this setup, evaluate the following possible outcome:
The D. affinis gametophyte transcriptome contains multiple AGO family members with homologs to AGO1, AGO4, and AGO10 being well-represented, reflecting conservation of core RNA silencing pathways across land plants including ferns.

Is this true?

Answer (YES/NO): YES